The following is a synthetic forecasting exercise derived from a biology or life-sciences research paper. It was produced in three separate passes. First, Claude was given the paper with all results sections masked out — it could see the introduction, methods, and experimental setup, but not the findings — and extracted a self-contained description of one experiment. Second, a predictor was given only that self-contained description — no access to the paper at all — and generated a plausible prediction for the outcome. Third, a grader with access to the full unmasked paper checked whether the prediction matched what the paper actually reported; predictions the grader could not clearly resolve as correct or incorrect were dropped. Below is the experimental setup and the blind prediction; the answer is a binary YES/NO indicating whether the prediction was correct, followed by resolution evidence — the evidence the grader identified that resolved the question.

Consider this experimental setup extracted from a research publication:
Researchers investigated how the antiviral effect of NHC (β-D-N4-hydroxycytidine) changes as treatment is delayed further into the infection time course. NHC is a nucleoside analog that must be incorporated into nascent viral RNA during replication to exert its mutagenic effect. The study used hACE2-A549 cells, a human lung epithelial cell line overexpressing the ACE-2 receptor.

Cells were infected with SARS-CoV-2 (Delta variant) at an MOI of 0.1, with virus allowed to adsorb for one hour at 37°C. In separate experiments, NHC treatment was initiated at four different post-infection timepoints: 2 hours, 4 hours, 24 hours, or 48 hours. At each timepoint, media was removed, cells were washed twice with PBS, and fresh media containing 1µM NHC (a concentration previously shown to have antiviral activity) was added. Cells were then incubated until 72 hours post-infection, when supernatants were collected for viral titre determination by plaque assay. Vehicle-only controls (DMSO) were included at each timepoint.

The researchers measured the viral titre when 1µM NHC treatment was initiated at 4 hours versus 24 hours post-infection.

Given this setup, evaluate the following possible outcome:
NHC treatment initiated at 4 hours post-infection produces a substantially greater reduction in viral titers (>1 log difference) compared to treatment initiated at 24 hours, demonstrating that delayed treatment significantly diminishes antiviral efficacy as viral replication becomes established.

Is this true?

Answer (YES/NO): NO